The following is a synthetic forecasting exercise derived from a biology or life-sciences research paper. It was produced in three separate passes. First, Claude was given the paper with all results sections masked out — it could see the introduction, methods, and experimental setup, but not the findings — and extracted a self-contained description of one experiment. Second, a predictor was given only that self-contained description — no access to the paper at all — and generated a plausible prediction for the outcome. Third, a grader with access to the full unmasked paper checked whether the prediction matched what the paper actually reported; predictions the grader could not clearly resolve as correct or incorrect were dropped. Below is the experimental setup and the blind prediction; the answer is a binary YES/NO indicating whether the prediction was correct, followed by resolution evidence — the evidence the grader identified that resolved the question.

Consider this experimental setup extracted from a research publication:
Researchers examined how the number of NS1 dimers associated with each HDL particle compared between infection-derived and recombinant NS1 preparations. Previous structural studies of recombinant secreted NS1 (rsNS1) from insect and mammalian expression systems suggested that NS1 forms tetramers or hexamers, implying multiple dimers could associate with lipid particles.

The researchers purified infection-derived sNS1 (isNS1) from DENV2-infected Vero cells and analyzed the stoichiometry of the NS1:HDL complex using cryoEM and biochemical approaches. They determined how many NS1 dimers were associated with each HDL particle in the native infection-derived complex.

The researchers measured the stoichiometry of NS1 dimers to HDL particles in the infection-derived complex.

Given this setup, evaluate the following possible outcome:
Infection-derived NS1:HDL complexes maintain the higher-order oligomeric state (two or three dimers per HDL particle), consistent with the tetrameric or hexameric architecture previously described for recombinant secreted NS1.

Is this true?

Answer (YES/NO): NO